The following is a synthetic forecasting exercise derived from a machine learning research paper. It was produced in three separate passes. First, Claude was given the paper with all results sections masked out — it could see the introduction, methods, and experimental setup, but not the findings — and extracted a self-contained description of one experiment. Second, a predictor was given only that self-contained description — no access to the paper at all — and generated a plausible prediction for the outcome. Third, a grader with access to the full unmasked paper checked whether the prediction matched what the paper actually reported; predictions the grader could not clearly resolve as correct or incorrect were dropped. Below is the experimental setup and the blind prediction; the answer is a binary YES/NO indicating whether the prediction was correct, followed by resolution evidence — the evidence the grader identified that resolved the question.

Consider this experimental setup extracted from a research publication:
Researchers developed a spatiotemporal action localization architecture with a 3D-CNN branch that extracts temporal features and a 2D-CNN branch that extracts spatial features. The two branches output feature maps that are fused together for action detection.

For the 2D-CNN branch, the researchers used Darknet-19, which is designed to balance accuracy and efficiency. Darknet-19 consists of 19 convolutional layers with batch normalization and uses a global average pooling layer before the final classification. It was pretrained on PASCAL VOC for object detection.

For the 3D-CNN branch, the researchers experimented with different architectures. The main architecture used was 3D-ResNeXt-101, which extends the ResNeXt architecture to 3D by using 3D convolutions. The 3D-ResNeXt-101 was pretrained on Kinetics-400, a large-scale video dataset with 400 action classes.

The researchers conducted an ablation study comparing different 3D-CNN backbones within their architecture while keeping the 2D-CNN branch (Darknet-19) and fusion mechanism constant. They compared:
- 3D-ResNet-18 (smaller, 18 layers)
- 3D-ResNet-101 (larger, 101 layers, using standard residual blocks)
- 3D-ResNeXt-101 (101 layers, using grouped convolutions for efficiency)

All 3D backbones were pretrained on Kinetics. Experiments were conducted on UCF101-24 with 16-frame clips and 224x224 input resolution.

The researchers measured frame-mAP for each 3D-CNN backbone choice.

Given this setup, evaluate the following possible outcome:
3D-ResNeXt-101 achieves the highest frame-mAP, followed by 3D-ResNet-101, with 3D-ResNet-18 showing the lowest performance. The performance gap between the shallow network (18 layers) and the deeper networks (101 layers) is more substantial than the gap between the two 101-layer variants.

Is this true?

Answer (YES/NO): YES